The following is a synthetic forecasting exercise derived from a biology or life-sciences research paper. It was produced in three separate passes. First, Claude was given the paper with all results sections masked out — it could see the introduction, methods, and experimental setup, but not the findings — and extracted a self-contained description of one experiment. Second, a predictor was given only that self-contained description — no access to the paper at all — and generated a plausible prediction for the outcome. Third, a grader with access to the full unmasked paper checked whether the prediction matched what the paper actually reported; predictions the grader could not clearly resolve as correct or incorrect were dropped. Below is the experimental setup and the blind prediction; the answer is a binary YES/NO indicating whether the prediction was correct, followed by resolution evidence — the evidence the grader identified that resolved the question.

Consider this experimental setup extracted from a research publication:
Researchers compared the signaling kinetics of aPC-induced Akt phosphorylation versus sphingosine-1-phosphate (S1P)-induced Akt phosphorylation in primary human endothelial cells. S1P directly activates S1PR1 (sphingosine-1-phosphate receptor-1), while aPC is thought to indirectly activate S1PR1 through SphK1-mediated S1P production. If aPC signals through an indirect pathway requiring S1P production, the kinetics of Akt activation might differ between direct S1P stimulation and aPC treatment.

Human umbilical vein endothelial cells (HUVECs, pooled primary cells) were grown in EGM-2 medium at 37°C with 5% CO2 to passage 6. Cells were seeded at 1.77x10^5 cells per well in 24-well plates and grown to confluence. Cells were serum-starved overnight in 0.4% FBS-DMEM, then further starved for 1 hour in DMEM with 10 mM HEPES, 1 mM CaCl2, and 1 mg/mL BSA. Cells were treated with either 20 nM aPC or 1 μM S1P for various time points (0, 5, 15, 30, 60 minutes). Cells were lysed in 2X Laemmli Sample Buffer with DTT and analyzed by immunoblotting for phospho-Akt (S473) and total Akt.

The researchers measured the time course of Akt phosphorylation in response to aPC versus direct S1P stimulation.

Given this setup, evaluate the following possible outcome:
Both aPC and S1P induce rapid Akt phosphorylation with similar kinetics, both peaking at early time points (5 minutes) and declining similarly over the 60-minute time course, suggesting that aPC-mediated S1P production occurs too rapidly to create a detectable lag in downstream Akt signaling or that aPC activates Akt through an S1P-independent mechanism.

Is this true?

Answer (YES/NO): NO